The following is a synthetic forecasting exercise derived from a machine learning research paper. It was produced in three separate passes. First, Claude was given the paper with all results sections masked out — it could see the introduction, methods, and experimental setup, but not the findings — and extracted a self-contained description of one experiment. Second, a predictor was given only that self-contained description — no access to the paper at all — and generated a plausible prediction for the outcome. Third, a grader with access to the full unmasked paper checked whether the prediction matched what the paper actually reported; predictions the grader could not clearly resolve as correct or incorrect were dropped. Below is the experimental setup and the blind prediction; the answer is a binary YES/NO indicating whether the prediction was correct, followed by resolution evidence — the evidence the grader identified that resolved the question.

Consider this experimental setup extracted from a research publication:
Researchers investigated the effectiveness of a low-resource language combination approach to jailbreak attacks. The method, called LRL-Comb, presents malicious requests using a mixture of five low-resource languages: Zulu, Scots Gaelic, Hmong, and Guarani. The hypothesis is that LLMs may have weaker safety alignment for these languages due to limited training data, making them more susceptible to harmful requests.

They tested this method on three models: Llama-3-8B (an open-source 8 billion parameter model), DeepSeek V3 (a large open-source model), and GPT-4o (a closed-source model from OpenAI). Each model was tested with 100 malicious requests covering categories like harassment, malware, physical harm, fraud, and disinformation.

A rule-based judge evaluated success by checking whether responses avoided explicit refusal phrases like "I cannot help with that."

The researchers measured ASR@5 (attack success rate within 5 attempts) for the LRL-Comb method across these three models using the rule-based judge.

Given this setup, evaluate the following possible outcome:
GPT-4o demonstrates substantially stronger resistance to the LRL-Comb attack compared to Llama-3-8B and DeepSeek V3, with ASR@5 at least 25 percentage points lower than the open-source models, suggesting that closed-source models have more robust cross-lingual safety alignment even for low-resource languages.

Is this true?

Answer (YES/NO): NO